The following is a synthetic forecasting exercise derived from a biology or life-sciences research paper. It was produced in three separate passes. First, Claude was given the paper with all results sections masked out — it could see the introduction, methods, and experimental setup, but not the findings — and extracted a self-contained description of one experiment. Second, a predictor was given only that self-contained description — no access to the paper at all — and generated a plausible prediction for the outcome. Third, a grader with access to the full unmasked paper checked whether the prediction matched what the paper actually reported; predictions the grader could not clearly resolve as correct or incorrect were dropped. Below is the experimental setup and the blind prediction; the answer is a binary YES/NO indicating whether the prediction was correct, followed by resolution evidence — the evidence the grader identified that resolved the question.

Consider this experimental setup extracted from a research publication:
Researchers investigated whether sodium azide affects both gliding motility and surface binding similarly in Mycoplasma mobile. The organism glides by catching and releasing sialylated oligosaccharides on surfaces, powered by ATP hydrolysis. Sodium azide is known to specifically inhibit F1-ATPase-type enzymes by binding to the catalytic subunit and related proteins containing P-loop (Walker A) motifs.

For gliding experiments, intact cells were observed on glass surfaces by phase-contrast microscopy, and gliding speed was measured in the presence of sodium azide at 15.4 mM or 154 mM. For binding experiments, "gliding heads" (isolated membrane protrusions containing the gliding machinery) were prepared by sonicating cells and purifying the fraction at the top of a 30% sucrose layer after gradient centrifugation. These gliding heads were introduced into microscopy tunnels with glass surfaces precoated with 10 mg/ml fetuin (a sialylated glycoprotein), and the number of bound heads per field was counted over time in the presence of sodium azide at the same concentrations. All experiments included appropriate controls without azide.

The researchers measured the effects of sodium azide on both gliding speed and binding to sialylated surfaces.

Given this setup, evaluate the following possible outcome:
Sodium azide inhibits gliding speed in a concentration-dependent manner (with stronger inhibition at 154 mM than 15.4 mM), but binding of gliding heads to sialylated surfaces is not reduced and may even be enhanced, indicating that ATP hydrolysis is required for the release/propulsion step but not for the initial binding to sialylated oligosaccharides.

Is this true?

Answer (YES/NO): NO